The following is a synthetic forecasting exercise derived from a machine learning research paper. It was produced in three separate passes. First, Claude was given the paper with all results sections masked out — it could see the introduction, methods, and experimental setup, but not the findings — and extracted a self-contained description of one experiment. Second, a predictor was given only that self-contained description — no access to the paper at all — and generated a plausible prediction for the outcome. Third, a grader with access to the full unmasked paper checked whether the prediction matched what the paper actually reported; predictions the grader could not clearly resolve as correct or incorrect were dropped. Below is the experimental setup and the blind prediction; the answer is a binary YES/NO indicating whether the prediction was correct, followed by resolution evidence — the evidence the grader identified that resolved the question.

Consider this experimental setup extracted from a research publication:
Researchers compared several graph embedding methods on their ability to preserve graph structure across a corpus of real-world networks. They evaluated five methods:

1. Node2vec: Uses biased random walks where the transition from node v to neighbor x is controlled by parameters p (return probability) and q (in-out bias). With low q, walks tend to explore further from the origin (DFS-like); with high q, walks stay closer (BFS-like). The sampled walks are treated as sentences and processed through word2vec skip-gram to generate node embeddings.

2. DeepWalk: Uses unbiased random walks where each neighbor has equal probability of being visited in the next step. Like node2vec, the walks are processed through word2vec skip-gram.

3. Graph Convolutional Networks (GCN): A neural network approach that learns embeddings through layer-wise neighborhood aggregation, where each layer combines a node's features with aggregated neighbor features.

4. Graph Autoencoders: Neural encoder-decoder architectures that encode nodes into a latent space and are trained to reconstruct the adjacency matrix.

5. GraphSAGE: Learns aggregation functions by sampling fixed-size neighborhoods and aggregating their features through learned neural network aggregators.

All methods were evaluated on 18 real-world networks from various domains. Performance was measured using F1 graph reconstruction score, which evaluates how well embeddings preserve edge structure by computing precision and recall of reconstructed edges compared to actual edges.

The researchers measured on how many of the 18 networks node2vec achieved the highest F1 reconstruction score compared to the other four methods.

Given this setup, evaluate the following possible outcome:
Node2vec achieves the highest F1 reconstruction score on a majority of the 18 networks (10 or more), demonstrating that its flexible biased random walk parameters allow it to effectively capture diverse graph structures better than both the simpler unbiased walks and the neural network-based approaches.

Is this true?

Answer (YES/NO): YES